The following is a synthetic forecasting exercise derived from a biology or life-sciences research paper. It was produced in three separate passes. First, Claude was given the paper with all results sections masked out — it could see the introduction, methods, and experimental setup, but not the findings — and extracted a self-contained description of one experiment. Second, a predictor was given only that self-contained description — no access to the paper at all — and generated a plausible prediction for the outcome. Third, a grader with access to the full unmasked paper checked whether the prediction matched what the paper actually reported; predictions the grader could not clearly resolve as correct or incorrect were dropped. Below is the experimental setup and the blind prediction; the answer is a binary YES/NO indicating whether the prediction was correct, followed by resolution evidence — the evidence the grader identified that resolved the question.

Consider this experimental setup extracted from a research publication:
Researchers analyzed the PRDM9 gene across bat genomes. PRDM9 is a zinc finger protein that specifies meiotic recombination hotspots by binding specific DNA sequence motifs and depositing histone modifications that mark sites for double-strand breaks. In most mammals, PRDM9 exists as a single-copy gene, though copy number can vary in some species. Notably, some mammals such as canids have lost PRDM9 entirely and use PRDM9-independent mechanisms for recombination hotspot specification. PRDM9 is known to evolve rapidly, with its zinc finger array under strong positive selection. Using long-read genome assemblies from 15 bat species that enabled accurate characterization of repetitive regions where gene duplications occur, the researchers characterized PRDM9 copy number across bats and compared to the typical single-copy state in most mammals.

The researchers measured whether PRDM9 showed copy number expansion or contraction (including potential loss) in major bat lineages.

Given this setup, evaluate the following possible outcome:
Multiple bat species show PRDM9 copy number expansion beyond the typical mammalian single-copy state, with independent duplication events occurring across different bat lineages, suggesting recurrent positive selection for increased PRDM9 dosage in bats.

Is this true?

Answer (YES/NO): NO